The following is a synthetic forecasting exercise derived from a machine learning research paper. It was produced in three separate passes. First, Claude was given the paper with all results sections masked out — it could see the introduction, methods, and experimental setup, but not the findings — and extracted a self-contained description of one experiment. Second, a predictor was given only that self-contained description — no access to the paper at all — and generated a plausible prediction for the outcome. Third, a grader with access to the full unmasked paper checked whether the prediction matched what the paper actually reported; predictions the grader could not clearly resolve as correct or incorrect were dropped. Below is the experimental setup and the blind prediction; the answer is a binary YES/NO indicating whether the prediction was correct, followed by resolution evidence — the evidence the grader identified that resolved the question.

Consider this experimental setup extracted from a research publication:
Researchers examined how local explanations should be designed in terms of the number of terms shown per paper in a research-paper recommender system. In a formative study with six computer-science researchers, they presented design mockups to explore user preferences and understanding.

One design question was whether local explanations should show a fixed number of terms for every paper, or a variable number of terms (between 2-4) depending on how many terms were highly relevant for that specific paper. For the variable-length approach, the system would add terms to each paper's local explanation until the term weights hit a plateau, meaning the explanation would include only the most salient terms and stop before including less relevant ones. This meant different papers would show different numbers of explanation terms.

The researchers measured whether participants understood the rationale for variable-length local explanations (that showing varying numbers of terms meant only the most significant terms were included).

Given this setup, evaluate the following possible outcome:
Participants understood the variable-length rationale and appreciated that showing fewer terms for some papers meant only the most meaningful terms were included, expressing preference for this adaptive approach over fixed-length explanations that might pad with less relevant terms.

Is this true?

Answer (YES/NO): NO